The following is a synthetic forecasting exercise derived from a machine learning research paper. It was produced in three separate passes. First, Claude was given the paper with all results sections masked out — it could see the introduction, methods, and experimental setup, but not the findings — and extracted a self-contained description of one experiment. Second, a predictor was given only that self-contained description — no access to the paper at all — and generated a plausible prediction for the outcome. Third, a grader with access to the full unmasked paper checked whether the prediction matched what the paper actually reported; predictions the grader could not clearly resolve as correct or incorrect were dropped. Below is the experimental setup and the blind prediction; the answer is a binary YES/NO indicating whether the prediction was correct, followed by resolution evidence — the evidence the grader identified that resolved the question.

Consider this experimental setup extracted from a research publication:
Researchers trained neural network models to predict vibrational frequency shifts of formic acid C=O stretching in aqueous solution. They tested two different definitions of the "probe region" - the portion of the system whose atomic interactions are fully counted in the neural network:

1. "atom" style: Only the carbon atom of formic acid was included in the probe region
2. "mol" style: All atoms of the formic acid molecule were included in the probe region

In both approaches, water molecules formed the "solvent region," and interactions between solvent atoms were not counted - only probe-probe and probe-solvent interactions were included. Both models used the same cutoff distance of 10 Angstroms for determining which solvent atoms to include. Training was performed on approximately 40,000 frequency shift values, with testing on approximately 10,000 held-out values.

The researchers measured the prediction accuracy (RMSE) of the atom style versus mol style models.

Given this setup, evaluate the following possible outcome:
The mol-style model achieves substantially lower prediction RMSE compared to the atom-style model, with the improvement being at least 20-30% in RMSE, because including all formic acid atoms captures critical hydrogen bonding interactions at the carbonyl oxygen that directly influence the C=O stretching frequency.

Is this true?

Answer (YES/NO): NO